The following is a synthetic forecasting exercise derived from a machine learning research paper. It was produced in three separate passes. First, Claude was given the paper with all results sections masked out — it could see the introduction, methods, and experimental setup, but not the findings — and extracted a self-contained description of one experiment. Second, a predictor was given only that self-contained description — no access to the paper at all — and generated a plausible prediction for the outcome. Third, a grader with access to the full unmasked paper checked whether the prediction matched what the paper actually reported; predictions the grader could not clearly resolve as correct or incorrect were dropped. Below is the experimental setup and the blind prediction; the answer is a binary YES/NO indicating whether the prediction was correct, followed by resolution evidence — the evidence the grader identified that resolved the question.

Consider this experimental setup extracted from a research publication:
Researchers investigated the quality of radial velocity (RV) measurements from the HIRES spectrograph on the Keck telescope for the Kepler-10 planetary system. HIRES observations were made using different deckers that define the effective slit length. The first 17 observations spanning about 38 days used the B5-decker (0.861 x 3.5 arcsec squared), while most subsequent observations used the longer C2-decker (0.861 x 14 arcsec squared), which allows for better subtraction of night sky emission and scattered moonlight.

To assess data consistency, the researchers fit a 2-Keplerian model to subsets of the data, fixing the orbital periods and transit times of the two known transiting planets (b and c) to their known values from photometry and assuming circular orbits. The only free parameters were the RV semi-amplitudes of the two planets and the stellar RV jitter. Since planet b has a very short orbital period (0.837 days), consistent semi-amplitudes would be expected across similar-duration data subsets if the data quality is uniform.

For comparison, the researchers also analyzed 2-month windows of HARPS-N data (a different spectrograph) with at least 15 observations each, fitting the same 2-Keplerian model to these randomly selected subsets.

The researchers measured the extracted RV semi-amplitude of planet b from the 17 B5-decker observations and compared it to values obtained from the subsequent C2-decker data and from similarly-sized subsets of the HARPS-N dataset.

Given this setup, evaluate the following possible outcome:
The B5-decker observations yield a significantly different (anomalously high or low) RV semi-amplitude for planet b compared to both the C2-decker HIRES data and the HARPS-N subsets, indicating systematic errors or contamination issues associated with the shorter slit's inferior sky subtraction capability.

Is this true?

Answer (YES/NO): YES